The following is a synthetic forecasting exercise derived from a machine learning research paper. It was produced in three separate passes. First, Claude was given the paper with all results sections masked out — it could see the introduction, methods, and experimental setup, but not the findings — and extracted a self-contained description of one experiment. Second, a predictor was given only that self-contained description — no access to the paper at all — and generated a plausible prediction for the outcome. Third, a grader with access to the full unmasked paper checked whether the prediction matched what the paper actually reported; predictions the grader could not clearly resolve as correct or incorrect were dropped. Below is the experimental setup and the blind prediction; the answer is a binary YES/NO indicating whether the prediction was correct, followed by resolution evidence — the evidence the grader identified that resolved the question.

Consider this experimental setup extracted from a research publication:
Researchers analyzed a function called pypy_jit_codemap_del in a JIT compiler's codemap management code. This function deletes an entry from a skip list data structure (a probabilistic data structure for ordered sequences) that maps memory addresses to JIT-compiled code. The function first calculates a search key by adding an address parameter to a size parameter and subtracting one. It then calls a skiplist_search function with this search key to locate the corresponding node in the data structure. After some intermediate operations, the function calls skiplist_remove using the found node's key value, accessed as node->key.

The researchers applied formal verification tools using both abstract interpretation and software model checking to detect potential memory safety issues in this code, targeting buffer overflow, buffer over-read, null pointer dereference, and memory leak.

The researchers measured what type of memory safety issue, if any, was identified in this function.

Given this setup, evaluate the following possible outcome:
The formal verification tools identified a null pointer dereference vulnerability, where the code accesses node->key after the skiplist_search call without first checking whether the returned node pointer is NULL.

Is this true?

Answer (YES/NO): YES